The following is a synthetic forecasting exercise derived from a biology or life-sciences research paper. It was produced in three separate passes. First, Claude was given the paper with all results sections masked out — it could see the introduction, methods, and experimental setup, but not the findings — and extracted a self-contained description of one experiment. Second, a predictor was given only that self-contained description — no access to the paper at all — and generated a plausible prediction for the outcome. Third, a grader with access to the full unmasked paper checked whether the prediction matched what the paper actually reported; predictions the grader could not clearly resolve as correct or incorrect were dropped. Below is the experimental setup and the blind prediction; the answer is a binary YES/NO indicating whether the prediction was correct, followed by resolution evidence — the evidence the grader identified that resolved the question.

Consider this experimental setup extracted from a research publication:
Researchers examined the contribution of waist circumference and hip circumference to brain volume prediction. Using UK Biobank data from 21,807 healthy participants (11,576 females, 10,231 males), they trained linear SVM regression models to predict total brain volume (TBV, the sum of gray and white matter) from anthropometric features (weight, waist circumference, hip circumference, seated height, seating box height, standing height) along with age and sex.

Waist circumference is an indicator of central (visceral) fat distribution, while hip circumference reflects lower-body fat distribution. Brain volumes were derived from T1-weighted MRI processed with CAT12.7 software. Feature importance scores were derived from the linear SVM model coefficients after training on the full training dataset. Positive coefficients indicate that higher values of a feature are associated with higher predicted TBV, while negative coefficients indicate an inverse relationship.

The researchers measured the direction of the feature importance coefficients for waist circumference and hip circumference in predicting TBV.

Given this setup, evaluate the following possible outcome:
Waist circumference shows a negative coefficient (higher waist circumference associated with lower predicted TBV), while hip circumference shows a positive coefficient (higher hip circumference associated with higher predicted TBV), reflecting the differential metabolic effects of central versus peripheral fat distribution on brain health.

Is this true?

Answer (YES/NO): NO